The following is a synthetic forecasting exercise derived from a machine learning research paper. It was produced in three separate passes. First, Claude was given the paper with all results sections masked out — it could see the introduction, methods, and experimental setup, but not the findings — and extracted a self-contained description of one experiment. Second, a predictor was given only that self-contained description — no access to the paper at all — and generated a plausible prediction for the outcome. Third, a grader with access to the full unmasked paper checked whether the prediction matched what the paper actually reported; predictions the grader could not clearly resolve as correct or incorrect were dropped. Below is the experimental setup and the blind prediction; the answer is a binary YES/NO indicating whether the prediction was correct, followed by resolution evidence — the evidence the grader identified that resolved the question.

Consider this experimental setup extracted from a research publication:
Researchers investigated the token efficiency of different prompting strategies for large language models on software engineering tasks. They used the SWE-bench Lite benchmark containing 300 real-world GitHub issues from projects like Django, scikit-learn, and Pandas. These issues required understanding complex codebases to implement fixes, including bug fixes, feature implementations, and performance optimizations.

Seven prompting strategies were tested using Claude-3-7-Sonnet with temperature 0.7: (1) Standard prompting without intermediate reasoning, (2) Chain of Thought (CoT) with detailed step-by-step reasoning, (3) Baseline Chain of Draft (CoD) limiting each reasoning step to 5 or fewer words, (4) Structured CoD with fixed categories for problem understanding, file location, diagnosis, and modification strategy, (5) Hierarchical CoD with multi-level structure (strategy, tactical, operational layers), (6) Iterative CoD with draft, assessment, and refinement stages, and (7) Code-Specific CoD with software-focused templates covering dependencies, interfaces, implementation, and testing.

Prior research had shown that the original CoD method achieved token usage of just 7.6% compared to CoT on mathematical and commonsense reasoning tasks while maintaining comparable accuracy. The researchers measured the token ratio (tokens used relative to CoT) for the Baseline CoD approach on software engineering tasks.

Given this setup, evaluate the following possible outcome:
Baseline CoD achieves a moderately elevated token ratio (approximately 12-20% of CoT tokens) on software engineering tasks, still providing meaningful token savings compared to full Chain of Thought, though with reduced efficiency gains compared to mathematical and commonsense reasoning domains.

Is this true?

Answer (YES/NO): NO